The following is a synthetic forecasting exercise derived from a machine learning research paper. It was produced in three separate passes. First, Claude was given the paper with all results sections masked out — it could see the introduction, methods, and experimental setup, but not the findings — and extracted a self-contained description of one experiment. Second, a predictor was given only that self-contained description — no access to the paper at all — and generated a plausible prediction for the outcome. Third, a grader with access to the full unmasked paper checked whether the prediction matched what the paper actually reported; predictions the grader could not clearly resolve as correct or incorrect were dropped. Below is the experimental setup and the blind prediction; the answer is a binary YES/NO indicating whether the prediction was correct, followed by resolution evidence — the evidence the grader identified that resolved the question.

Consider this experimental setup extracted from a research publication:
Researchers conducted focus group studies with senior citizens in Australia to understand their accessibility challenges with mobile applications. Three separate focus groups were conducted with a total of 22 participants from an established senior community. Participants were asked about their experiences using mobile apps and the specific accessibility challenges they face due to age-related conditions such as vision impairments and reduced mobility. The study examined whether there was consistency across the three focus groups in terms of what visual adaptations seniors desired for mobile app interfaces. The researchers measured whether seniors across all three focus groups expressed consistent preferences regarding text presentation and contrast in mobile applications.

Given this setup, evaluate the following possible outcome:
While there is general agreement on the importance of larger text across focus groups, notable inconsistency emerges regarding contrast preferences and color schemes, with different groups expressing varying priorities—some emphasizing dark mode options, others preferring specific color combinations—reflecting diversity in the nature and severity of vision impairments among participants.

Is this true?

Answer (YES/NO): NO